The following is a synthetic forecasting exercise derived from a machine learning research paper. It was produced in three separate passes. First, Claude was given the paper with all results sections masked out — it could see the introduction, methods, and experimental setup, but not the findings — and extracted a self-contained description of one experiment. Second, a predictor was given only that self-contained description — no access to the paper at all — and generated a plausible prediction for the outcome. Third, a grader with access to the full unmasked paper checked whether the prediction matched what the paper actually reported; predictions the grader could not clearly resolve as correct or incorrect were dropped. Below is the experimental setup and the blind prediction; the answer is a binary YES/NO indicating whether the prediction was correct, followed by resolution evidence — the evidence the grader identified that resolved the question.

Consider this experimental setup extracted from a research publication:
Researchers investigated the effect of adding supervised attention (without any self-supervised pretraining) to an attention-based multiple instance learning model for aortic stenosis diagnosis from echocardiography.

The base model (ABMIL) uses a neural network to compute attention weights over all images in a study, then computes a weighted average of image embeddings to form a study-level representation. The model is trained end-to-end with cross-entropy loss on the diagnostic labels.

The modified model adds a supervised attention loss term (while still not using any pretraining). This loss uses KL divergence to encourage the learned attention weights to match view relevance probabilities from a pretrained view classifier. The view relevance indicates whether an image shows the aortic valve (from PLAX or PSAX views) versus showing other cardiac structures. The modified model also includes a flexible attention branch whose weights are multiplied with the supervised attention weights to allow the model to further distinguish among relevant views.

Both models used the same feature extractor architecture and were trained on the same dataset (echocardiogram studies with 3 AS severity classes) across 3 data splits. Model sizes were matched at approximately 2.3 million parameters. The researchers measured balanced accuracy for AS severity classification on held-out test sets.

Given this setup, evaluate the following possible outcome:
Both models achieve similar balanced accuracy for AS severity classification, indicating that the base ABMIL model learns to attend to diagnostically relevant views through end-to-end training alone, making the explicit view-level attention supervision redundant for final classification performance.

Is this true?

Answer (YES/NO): NO